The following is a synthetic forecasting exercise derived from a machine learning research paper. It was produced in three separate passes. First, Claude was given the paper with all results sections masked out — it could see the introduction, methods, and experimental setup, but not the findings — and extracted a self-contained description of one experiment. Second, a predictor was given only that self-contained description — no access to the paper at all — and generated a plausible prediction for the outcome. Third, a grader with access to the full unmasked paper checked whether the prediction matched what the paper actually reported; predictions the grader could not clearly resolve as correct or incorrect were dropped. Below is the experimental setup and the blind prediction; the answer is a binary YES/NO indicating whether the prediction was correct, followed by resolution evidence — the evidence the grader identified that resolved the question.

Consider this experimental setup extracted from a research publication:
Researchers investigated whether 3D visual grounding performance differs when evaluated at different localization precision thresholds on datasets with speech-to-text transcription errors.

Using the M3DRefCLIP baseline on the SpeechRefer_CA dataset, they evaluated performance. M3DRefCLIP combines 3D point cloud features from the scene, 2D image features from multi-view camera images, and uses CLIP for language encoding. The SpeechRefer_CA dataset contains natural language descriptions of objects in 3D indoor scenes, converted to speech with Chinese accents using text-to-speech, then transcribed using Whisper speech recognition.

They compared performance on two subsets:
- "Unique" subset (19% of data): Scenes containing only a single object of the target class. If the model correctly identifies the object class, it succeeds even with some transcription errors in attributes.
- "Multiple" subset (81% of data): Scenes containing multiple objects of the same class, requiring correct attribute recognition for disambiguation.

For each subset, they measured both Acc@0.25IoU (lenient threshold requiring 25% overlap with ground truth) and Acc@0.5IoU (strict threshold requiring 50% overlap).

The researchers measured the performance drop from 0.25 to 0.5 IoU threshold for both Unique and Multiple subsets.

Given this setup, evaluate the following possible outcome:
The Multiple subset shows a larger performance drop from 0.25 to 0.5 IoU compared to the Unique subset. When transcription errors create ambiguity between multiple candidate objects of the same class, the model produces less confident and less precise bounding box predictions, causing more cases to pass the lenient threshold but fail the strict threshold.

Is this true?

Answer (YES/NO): NO